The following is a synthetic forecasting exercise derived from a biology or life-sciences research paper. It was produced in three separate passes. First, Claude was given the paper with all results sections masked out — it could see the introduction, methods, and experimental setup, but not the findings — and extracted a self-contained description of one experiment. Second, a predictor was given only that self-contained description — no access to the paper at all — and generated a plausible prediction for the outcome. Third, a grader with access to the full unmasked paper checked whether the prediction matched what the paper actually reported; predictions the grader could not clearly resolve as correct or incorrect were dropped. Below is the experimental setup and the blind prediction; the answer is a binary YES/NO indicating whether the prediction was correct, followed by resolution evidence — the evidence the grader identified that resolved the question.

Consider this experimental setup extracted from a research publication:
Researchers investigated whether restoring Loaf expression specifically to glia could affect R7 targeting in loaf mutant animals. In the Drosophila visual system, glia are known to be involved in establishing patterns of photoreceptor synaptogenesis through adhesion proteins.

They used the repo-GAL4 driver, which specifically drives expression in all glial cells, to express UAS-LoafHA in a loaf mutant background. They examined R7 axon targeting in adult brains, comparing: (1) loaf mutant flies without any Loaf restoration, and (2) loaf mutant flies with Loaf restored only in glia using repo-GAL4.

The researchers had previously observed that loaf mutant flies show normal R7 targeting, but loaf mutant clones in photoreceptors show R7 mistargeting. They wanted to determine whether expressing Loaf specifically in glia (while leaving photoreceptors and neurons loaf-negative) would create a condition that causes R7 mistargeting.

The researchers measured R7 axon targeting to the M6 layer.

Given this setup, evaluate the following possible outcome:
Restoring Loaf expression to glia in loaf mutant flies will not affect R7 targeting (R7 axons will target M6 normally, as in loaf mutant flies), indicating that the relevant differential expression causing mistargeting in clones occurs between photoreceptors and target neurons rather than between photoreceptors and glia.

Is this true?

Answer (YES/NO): YES